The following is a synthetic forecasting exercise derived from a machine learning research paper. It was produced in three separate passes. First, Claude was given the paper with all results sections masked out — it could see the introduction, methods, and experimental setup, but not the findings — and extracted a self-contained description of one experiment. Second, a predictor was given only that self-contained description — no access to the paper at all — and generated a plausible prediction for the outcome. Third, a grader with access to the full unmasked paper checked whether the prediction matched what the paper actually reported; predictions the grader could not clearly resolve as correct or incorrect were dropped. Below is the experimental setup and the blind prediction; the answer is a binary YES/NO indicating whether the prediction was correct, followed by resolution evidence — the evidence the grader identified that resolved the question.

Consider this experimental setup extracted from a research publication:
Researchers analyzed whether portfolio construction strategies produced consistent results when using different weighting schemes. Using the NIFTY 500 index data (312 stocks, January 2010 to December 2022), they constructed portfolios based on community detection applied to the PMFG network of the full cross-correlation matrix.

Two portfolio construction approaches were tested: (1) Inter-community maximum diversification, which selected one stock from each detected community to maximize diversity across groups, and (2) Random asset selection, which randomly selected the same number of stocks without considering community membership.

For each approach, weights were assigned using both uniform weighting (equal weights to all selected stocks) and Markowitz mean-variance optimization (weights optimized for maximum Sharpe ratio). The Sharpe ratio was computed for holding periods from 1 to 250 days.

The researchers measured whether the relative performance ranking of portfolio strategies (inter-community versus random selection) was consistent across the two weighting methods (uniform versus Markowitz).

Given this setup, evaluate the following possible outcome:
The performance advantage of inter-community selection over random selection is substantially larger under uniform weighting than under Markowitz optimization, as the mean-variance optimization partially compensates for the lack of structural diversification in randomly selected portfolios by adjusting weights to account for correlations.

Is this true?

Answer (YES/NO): NO